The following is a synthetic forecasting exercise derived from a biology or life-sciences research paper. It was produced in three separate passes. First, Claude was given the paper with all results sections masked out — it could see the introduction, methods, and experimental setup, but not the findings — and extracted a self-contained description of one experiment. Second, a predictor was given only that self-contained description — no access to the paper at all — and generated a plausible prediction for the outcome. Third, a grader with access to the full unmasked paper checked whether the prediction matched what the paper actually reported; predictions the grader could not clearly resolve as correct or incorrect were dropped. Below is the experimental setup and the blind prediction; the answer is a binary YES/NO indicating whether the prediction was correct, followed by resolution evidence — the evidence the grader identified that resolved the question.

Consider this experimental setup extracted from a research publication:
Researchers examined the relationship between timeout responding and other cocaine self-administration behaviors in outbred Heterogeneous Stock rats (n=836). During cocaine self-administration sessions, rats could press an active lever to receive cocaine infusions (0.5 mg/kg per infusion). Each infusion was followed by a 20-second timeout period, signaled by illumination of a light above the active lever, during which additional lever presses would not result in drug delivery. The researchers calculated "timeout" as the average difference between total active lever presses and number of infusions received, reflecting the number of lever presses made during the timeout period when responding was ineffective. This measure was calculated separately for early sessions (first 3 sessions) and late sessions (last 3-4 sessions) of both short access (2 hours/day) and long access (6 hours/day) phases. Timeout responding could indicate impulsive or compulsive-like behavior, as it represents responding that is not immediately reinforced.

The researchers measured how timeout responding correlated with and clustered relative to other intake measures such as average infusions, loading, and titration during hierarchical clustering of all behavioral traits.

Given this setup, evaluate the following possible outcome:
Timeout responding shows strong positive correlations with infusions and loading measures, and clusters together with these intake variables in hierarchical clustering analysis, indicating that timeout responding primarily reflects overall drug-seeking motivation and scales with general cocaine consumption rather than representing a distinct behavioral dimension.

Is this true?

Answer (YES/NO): NO